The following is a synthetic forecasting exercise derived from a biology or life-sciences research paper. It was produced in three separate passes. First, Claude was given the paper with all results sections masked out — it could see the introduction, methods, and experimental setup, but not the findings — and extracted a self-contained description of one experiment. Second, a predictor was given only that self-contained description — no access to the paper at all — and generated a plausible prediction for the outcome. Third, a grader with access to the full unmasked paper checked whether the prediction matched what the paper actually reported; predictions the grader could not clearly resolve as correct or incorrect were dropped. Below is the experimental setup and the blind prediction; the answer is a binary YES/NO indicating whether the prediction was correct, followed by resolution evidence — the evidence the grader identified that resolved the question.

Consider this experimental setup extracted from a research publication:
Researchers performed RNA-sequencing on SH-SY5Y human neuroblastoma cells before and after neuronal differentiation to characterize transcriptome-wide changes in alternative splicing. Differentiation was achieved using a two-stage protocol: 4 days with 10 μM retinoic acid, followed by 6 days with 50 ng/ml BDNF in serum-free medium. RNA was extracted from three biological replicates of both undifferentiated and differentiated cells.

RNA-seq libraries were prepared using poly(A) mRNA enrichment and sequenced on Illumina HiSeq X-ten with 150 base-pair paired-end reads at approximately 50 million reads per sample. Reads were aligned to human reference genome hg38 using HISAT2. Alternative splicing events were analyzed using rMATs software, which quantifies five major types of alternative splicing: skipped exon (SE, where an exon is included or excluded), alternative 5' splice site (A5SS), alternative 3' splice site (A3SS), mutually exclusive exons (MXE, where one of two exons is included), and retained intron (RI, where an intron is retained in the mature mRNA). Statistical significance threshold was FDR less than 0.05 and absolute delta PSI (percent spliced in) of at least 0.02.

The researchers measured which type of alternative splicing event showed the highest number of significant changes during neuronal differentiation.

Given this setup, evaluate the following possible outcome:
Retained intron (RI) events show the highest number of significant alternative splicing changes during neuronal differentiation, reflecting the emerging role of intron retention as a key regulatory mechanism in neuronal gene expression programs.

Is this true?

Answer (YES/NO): NO